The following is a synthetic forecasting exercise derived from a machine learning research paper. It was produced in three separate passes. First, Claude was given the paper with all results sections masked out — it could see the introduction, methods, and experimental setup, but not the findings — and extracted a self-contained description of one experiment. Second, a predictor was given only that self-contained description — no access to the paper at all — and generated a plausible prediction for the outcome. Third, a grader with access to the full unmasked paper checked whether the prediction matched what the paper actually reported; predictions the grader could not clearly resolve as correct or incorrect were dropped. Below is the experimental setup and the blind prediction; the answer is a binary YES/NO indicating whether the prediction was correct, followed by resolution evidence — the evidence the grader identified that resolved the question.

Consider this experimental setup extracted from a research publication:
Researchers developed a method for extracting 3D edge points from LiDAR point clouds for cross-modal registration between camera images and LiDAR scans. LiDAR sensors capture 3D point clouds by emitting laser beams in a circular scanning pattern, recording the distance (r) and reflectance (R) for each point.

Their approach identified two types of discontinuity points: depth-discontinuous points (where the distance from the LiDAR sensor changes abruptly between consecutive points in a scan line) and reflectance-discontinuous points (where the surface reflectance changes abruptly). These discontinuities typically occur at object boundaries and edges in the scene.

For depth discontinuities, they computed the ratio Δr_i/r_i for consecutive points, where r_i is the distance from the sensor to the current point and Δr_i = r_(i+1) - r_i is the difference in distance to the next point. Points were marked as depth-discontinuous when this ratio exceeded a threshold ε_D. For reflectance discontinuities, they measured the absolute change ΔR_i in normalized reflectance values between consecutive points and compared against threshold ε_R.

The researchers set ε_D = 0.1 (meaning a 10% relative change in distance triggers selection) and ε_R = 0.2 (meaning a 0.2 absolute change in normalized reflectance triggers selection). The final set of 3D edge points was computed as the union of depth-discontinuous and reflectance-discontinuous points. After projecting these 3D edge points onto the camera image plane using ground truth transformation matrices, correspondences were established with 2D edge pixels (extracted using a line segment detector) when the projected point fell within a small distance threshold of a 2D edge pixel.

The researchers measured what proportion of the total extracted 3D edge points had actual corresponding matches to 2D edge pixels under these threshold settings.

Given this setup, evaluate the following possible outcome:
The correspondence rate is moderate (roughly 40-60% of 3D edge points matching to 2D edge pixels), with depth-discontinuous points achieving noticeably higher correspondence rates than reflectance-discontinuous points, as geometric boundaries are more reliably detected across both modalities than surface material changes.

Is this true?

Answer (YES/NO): NO